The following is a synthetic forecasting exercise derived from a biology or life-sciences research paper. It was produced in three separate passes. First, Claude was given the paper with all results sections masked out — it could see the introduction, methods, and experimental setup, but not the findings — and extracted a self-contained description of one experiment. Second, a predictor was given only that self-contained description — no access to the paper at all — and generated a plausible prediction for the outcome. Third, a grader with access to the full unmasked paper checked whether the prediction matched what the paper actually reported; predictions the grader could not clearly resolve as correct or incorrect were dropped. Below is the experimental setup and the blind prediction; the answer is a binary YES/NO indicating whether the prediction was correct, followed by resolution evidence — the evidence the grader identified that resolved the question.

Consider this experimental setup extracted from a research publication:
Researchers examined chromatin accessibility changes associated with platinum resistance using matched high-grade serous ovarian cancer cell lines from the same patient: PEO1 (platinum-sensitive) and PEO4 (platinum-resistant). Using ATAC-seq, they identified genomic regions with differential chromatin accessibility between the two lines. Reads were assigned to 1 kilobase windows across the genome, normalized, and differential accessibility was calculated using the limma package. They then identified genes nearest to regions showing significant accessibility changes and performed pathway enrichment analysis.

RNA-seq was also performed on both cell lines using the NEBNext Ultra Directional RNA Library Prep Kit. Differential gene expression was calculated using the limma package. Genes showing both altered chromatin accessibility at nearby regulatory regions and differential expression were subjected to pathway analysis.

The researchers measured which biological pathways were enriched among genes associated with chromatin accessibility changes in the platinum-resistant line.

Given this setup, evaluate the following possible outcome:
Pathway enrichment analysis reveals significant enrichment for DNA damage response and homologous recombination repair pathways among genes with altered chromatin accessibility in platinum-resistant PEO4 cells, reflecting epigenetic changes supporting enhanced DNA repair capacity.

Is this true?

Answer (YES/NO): NO